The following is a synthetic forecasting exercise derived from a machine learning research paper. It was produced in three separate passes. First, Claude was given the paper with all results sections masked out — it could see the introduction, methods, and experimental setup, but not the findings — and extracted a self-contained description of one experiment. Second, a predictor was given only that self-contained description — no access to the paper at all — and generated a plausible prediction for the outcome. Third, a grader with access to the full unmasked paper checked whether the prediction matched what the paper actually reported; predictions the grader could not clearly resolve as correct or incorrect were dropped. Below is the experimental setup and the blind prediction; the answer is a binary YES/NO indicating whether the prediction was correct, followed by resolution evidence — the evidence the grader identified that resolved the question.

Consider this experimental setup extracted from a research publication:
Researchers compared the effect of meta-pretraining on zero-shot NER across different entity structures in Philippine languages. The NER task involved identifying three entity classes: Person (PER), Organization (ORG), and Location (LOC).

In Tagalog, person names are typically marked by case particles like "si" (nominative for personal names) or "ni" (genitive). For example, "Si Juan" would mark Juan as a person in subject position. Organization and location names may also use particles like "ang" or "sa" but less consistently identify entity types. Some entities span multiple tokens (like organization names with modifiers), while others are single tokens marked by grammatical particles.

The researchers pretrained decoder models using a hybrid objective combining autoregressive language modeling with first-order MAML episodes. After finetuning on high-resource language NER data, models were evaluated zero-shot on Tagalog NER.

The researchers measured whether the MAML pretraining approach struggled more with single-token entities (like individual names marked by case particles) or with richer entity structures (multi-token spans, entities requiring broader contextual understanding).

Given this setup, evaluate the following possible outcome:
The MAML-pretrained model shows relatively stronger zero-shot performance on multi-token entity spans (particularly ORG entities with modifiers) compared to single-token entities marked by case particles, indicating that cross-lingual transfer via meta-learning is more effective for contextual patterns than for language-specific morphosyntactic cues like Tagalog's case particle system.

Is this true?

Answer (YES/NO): NO